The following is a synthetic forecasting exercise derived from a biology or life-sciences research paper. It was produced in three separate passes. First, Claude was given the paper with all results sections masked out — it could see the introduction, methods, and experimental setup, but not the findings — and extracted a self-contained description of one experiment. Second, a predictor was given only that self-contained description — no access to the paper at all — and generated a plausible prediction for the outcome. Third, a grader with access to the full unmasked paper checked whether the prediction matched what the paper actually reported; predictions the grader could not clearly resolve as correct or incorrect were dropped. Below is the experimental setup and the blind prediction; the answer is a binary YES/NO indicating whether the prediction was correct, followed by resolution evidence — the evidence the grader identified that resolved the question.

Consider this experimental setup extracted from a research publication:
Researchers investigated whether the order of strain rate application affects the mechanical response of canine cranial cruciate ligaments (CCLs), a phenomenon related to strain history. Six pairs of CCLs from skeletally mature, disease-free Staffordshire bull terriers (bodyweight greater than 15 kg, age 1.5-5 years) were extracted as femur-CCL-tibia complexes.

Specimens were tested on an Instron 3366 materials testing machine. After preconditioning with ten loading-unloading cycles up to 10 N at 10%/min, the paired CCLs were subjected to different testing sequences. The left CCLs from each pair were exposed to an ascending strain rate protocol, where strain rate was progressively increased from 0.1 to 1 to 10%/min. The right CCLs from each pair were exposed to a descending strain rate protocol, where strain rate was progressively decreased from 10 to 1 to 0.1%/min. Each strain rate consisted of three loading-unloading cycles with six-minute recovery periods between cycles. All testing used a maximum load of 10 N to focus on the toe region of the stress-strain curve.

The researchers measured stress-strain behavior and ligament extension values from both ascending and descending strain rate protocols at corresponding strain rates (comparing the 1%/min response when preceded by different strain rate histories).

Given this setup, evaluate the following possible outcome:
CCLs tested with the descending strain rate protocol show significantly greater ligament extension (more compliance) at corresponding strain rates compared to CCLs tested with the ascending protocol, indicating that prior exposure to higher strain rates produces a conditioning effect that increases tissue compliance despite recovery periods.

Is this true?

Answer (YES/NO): NO